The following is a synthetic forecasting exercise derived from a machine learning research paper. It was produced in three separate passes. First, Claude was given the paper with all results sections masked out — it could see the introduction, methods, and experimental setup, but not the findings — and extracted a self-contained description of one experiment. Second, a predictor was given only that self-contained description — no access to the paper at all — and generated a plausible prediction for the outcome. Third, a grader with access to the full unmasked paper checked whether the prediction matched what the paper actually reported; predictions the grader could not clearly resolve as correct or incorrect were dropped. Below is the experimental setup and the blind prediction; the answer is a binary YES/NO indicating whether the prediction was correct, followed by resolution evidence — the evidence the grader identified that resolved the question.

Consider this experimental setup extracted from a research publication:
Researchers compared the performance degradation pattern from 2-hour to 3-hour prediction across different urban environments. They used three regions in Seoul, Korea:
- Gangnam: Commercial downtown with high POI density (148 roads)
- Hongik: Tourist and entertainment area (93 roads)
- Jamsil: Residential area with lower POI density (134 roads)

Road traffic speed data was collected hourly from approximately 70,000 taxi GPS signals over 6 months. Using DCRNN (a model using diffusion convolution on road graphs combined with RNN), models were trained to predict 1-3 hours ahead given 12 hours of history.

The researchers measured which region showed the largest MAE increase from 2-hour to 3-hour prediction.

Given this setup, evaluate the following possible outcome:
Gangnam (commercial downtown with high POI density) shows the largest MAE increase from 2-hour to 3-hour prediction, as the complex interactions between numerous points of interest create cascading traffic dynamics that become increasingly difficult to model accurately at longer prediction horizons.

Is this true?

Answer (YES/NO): YES